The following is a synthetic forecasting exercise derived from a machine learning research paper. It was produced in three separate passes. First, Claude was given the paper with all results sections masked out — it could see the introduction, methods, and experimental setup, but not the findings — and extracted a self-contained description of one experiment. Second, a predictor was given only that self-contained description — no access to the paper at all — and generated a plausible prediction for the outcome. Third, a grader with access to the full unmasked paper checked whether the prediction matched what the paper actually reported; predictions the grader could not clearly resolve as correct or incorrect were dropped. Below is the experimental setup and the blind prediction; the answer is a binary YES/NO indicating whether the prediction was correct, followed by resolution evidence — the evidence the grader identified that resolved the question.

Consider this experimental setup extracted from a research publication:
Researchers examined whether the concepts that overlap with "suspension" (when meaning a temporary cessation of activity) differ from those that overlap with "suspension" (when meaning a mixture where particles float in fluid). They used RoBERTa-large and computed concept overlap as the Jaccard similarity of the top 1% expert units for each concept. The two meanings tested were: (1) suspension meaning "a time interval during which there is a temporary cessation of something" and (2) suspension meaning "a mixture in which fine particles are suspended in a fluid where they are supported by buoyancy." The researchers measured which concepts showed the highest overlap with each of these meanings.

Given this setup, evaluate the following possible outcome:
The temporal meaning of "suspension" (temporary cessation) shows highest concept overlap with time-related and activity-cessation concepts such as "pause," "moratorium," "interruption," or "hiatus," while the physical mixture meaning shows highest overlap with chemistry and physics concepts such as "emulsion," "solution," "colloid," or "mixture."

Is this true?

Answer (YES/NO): NO